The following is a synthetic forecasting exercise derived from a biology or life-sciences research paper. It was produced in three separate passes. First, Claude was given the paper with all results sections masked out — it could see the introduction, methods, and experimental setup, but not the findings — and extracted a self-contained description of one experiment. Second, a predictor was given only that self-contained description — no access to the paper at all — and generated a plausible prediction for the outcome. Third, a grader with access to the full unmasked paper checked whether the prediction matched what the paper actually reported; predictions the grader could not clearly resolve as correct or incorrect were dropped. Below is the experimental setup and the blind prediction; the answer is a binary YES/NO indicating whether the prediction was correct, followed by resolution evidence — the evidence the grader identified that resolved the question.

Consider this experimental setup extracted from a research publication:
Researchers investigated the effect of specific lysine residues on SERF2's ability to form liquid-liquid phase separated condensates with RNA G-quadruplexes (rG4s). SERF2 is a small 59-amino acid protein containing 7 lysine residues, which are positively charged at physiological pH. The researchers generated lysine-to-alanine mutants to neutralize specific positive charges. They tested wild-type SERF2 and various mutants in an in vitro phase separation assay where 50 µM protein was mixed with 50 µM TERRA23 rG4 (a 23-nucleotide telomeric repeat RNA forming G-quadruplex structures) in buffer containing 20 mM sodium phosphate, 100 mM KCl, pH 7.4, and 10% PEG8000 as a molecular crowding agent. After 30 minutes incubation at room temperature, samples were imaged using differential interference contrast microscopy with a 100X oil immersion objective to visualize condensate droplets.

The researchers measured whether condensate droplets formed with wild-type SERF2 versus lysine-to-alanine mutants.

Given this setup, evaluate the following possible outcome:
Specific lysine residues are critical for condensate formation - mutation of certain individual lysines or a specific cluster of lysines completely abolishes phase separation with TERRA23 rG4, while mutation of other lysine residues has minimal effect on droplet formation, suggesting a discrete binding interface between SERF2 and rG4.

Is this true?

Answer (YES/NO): NO